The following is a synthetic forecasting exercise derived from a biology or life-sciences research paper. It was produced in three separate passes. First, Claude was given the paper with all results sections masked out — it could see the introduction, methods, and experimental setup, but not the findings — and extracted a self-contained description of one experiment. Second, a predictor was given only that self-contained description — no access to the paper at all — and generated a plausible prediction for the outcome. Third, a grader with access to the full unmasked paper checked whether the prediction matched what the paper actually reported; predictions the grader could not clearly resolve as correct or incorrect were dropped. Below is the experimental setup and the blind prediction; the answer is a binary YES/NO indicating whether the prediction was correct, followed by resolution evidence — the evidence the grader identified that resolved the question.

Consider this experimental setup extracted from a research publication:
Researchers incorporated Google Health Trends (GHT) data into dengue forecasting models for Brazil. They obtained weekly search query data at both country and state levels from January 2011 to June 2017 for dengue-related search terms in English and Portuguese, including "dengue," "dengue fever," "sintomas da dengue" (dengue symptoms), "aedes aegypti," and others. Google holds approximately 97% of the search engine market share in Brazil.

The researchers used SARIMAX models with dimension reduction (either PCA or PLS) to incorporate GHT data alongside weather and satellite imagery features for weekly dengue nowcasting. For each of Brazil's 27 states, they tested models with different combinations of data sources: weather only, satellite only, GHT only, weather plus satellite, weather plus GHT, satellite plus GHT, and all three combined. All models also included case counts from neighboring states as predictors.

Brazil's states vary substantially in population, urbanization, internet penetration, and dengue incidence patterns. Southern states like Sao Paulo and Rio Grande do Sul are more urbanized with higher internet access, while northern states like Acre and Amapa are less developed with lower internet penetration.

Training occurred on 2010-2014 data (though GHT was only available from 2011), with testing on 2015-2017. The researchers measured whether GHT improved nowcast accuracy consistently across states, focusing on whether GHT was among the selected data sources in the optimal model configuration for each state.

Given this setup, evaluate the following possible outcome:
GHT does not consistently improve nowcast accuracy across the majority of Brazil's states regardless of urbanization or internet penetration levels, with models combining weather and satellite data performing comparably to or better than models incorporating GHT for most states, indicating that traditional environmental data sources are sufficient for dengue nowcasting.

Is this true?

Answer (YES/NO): NO